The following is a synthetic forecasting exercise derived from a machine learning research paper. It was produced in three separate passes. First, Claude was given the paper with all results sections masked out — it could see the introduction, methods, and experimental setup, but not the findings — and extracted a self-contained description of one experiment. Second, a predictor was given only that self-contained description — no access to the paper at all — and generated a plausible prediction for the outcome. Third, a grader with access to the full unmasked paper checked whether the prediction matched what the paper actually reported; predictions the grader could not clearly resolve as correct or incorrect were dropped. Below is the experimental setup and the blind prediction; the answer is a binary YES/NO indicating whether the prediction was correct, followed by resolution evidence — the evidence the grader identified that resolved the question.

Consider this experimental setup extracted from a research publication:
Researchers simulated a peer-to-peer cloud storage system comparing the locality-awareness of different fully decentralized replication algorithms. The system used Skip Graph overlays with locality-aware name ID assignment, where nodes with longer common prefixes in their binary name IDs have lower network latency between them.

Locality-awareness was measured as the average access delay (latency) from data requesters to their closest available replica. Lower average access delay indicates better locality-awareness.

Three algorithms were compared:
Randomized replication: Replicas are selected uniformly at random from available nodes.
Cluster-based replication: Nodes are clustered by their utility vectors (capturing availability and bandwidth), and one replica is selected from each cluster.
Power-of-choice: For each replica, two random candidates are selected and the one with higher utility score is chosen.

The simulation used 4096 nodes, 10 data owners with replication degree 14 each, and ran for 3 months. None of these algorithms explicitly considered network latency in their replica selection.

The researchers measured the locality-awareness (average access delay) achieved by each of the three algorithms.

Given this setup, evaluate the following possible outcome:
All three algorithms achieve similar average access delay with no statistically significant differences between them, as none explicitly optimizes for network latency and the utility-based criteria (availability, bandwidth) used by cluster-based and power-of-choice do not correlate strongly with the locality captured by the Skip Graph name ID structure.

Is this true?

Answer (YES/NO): NO